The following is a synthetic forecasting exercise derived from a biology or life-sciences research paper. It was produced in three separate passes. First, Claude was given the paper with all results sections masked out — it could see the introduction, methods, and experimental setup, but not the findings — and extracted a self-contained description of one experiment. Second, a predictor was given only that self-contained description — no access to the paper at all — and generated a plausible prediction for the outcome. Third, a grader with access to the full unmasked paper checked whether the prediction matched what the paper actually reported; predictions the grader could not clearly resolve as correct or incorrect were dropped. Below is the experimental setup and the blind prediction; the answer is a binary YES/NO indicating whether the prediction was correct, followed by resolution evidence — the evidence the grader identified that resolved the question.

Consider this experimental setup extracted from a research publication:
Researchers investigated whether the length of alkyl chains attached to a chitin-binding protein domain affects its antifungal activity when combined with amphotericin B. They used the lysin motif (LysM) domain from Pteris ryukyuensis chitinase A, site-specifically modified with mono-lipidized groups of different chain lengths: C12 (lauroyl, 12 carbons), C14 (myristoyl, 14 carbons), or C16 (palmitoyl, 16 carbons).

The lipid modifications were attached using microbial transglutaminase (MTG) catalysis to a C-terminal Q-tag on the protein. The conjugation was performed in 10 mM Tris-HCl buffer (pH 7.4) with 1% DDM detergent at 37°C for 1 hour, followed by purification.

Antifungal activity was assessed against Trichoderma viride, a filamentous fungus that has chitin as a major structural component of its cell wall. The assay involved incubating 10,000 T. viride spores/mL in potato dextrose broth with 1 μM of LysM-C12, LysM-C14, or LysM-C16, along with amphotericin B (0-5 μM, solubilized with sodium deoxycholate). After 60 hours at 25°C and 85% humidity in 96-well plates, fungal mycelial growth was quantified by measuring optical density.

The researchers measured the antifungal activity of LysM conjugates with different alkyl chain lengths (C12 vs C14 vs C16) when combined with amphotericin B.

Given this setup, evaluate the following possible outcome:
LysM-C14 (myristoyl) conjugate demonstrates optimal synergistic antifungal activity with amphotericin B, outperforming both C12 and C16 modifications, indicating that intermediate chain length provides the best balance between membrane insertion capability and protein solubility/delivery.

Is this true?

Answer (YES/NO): NO